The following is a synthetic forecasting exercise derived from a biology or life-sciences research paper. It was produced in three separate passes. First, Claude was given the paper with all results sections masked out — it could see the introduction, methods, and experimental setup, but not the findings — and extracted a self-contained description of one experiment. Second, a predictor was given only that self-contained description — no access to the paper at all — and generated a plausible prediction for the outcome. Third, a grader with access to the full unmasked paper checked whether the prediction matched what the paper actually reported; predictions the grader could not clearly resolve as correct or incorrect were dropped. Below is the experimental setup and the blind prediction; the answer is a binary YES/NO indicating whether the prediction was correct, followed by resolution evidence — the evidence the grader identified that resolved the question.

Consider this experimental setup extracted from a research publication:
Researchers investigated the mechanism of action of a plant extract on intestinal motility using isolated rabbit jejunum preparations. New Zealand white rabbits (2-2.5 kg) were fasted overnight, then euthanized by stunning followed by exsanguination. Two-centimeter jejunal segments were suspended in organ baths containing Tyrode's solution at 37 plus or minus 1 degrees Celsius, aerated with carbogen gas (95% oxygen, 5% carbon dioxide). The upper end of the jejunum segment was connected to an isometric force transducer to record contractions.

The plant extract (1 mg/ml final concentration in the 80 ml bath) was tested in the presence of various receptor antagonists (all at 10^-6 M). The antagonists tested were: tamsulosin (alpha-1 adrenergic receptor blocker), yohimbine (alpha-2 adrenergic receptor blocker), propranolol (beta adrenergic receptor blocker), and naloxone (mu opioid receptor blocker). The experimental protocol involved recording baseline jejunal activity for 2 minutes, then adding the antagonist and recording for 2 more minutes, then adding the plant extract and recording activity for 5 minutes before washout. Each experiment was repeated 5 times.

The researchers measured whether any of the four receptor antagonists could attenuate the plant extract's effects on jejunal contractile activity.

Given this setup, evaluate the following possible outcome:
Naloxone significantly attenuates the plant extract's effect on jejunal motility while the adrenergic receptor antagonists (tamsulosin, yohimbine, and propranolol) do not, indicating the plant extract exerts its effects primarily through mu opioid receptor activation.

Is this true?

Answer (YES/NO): NO